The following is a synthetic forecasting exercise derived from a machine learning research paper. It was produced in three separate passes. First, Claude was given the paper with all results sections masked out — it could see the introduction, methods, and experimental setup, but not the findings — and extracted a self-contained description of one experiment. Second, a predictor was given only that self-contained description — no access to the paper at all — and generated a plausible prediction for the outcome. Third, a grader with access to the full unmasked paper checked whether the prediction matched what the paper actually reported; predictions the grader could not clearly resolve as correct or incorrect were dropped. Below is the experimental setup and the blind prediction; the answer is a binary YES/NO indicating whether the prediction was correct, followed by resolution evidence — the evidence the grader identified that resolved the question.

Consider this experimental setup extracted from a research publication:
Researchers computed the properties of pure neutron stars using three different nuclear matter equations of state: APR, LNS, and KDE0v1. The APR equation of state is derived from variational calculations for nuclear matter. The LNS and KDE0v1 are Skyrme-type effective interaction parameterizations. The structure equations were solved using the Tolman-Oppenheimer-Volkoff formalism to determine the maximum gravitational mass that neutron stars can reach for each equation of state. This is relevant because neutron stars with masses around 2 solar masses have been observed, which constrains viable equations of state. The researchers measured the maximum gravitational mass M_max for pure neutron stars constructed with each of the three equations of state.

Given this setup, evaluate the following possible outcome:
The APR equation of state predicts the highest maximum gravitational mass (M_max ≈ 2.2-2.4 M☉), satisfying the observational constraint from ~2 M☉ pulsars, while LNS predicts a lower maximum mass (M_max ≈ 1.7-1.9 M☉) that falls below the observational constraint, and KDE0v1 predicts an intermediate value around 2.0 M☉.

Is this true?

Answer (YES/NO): NO